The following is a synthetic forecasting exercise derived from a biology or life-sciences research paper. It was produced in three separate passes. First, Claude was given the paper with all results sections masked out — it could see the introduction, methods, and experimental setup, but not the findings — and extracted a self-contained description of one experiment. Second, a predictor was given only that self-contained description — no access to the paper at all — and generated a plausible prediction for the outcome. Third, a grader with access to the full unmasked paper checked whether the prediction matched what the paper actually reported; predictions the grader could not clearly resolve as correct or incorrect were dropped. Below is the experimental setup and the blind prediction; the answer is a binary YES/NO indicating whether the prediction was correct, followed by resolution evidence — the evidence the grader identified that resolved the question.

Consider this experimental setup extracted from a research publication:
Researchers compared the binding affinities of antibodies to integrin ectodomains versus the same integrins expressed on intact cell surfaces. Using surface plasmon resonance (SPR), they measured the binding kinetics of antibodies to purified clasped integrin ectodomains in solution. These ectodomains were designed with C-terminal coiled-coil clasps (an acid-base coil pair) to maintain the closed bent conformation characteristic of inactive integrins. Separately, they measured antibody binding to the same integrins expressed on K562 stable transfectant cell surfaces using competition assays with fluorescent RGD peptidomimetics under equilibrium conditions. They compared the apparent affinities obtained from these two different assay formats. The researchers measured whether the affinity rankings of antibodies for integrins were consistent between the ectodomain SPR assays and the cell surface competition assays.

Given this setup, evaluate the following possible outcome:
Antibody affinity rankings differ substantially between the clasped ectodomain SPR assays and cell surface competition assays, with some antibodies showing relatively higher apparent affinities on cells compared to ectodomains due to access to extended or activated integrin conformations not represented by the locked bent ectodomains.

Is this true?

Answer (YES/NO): NO